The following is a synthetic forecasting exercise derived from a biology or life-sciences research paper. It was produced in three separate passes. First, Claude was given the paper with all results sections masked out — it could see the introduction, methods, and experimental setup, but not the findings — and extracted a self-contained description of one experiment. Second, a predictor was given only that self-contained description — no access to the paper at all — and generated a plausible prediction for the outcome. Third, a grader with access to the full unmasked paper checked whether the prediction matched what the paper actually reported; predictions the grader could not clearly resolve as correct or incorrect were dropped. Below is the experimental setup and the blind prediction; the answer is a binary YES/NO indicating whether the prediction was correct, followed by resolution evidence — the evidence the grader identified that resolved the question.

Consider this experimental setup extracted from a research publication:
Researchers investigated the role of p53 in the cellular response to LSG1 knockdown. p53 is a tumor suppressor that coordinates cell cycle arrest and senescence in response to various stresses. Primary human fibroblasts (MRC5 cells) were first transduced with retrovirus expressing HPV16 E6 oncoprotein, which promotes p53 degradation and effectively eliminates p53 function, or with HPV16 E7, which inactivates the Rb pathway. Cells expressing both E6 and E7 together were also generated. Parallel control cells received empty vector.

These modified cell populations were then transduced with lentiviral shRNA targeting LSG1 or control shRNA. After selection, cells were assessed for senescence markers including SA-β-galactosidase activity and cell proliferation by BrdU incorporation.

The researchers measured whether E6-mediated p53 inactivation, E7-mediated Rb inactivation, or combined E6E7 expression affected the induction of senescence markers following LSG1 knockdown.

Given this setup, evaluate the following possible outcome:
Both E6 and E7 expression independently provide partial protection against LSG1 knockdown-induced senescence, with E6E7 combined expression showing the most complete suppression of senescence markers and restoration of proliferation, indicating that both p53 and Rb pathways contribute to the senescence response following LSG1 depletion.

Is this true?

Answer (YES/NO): NO